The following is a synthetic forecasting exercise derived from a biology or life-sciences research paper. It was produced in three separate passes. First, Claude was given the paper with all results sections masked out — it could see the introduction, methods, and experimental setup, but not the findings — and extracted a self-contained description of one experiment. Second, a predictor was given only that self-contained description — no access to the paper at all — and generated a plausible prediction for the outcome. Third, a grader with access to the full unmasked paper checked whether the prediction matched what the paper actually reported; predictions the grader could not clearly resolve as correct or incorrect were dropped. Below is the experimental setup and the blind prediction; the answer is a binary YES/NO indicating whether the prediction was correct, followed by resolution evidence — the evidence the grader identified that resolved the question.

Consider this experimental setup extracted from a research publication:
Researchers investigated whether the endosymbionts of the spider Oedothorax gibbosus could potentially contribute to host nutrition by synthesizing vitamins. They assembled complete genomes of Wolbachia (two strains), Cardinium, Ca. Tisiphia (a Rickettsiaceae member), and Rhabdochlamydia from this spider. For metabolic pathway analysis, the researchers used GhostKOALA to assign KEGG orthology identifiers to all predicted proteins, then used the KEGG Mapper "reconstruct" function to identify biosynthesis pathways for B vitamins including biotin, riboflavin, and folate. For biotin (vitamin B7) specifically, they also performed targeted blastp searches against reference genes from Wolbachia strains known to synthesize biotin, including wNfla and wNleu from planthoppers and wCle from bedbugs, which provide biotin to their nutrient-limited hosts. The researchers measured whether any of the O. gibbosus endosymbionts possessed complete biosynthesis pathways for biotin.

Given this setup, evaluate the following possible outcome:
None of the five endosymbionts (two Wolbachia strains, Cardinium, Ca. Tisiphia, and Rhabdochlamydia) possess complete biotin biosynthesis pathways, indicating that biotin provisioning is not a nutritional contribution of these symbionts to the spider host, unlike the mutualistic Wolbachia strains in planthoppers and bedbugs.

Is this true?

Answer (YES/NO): NO